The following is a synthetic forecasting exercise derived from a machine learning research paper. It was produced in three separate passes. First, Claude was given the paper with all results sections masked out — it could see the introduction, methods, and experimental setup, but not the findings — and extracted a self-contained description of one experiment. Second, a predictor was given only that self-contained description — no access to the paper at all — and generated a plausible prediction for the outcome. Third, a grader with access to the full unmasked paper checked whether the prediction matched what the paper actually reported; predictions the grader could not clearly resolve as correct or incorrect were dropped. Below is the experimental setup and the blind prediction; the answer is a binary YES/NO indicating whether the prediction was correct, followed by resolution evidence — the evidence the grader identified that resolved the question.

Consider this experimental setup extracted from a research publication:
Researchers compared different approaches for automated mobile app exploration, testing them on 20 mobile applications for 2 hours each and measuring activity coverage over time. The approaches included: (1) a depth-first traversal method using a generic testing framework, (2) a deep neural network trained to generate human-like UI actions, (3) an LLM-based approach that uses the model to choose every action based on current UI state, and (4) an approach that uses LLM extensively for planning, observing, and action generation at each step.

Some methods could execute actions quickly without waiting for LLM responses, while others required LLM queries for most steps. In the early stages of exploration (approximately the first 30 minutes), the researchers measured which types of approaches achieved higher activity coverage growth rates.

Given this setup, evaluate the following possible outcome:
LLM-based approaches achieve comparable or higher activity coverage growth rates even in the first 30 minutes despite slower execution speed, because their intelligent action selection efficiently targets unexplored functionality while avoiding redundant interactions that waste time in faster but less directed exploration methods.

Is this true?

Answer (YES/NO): NO